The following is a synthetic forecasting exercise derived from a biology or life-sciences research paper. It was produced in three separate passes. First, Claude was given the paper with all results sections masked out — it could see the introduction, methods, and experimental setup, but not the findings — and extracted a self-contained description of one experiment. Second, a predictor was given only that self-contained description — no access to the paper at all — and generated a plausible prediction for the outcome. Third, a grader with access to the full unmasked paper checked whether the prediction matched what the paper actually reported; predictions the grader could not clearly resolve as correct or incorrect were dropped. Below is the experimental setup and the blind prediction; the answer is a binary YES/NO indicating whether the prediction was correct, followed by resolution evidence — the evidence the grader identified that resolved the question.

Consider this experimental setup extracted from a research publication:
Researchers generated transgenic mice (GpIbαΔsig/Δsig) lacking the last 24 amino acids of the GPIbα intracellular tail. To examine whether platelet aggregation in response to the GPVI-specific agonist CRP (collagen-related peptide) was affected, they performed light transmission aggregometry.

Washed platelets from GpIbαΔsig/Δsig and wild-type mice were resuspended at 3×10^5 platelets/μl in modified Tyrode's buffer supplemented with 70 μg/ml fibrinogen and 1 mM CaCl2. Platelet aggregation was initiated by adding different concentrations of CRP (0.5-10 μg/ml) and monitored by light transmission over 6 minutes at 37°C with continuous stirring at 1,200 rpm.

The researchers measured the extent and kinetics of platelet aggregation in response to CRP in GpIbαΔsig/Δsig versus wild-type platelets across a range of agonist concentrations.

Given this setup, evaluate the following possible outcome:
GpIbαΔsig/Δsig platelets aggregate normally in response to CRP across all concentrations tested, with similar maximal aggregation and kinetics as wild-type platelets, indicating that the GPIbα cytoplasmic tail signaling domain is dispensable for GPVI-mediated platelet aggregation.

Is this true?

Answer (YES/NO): YES